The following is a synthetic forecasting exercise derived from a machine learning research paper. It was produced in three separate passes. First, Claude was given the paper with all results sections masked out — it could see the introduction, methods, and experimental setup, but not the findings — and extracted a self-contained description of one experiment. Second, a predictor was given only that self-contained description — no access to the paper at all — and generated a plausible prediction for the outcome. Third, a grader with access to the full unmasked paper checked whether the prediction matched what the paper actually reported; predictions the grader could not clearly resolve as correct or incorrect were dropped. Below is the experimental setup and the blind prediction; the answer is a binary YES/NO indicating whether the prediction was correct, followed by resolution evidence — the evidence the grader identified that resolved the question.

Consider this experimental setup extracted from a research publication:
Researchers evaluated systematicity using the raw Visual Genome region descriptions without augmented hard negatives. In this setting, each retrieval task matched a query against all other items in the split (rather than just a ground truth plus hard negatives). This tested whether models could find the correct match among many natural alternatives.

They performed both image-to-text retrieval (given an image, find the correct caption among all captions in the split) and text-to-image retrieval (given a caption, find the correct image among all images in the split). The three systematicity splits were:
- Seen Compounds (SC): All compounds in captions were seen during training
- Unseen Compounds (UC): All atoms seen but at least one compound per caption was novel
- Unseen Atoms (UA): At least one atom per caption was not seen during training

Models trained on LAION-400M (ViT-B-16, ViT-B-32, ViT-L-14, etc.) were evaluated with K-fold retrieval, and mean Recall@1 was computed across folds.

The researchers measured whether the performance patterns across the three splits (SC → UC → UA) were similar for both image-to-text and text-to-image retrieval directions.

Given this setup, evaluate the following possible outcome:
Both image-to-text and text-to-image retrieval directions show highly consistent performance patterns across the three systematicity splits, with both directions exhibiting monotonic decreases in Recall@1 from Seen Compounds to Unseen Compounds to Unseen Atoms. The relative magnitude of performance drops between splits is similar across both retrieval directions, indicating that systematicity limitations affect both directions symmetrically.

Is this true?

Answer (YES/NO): YES